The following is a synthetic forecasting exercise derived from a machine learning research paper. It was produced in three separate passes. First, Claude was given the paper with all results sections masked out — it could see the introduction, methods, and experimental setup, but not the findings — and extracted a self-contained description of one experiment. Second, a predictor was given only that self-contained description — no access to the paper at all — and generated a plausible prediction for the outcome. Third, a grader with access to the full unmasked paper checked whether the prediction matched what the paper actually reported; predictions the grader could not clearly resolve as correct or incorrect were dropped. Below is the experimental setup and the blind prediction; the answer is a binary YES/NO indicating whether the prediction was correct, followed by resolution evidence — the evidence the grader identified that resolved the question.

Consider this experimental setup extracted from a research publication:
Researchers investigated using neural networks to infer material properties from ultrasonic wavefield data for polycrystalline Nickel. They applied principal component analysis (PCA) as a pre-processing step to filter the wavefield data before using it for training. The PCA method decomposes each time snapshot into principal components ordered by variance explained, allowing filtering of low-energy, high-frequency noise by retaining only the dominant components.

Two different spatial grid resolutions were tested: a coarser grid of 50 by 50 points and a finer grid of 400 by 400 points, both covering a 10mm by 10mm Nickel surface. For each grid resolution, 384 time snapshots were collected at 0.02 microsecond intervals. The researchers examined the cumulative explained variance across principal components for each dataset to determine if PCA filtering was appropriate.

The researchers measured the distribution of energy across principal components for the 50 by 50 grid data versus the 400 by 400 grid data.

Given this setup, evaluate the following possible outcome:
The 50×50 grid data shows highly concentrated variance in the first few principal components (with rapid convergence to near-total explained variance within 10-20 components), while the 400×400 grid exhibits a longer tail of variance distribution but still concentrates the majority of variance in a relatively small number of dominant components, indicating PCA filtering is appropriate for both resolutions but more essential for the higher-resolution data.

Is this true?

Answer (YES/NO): NO